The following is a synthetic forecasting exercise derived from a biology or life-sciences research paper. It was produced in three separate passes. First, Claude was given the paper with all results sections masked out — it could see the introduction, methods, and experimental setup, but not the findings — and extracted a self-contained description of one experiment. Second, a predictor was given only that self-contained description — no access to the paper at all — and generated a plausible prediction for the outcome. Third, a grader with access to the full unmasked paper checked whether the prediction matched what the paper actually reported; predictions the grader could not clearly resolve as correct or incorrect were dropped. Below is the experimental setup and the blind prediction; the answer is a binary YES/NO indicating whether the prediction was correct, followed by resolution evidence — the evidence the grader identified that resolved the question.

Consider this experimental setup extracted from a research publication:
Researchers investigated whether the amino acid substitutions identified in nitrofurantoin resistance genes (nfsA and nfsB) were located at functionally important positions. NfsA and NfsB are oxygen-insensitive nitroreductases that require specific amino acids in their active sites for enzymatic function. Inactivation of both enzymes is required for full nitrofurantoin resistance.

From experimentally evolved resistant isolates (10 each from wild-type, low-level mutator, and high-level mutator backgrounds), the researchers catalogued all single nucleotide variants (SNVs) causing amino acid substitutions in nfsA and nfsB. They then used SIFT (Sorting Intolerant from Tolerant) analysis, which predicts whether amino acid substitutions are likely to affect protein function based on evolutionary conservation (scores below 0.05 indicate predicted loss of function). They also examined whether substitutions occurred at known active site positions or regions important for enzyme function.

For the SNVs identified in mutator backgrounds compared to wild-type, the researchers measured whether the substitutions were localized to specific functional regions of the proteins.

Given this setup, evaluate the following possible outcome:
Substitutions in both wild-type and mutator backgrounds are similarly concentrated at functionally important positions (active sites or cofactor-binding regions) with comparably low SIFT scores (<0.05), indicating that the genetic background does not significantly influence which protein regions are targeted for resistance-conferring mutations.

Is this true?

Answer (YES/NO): NO